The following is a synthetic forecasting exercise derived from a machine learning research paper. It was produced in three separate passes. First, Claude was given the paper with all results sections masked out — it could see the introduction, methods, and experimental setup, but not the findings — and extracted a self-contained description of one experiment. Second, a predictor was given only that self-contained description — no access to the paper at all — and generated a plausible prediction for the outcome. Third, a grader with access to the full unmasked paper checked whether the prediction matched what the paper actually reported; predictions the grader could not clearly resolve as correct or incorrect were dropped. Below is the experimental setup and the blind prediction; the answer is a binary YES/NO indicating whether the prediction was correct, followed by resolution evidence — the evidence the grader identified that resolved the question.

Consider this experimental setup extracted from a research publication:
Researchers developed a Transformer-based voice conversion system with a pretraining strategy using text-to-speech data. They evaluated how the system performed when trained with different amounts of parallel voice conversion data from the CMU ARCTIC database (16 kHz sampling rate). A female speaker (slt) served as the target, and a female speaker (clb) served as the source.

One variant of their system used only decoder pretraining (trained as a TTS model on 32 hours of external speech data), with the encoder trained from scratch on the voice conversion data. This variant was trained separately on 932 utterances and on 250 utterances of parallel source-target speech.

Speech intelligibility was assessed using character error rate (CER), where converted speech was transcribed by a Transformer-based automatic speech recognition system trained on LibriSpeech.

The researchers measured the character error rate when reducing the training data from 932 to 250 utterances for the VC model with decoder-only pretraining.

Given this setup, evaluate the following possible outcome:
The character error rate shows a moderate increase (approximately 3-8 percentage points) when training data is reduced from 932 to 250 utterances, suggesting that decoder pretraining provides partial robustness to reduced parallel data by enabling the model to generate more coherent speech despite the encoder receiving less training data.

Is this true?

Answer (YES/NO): NO